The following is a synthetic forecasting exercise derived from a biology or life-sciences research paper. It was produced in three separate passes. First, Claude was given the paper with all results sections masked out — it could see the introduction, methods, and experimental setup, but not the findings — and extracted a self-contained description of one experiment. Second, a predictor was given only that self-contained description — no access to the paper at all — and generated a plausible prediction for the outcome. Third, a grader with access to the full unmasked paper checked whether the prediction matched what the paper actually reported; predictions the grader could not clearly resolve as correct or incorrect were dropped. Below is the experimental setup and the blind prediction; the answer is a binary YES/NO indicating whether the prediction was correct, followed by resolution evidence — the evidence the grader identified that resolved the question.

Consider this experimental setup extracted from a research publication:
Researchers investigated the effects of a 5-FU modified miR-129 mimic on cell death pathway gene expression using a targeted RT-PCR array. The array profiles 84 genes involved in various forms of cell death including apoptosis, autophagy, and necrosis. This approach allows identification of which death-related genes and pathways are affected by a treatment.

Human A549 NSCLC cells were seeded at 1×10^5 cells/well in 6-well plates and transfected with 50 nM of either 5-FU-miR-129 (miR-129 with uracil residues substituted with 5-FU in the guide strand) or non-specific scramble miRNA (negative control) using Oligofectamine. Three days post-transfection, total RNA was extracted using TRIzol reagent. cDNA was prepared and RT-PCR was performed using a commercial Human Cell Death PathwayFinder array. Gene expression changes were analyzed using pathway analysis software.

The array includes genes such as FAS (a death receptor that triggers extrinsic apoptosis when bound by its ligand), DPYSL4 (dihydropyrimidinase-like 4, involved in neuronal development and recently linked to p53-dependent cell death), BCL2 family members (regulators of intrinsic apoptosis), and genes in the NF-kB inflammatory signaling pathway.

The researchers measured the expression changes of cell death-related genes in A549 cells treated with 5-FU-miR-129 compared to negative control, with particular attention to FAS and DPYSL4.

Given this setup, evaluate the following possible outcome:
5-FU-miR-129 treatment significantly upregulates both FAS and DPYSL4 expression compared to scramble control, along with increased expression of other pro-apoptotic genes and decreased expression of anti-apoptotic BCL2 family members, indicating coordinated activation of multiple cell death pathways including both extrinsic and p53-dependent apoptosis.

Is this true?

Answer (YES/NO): NO